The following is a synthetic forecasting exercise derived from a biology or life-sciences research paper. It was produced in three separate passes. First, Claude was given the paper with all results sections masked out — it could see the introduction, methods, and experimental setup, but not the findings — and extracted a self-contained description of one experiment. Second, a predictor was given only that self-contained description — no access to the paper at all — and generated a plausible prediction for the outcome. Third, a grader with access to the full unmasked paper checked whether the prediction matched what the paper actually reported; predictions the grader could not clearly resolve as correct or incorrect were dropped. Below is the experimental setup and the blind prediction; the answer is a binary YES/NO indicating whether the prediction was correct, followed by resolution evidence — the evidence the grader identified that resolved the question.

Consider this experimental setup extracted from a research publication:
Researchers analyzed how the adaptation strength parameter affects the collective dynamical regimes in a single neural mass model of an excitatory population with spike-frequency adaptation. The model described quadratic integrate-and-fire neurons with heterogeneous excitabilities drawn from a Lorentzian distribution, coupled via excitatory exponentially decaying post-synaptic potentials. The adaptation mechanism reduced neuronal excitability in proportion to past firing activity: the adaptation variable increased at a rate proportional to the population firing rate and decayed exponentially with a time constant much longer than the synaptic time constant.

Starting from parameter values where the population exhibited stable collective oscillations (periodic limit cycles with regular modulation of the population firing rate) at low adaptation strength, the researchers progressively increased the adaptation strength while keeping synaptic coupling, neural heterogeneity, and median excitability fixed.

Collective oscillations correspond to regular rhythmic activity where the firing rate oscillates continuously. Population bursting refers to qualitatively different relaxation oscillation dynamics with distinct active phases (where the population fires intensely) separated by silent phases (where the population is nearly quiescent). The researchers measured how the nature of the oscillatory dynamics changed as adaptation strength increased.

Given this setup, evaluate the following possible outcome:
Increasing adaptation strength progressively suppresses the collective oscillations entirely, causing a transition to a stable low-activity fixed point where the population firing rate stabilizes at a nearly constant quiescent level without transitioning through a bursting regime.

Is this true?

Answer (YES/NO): NO